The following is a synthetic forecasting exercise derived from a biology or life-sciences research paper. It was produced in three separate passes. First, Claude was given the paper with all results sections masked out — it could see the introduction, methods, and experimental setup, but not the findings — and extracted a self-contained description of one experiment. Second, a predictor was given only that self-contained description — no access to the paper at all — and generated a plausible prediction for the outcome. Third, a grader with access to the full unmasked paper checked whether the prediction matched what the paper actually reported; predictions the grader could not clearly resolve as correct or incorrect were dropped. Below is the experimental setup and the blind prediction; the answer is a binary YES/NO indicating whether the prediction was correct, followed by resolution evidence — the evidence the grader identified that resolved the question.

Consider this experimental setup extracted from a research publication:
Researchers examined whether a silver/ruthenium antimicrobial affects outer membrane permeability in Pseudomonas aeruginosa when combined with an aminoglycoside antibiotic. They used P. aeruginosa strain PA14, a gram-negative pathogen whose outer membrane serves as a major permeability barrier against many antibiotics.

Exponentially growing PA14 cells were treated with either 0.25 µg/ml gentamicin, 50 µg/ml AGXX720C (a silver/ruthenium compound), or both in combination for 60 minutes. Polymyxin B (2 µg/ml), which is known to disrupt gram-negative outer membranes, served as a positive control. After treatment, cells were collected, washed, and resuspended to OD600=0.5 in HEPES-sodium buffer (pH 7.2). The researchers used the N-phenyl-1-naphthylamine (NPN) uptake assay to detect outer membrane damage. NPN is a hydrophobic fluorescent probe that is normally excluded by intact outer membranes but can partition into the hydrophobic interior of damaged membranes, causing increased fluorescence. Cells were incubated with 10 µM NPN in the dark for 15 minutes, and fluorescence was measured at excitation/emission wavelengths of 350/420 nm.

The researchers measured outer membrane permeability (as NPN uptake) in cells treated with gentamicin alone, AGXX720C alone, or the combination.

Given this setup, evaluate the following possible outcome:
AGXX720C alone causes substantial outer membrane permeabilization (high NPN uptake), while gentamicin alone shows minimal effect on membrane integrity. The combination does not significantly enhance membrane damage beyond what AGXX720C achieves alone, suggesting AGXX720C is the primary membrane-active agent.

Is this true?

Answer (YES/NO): NO